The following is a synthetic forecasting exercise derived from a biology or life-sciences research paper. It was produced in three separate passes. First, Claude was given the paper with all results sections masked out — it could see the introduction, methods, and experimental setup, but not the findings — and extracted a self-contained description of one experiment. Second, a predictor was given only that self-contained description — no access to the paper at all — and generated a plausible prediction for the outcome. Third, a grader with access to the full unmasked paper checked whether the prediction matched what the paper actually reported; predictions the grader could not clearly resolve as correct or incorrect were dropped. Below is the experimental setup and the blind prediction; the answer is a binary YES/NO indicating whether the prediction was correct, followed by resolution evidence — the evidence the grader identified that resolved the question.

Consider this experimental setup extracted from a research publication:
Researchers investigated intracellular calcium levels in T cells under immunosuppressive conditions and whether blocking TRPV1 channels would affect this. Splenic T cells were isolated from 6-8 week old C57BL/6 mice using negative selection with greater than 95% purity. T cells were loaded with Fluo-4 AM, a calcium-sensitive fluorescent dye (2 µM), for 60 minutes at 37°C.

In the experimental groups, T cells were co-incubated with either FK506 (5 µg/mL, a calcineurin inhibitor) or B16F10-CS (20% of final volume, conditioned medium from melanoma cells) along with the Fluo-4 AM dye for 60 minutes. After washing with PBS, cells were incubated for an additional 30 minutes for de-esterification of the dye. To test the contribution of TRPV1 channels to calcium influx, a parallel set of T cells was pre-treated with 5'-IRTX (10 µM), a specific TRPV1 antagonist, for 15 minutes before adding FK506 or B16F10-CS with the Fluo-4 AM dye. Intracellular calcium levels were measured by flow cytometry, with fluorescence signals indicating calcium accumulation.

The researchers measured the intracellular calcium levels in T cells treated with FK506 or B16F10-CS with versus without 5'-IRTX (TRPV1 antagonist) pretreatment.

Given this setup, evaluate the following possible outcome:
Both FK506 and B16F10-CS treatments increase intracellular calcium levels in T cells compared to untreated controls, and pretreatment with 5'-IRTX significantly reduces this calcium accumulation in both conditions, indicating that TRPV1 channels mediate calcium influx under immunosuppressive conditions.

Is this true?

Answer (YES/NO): YES